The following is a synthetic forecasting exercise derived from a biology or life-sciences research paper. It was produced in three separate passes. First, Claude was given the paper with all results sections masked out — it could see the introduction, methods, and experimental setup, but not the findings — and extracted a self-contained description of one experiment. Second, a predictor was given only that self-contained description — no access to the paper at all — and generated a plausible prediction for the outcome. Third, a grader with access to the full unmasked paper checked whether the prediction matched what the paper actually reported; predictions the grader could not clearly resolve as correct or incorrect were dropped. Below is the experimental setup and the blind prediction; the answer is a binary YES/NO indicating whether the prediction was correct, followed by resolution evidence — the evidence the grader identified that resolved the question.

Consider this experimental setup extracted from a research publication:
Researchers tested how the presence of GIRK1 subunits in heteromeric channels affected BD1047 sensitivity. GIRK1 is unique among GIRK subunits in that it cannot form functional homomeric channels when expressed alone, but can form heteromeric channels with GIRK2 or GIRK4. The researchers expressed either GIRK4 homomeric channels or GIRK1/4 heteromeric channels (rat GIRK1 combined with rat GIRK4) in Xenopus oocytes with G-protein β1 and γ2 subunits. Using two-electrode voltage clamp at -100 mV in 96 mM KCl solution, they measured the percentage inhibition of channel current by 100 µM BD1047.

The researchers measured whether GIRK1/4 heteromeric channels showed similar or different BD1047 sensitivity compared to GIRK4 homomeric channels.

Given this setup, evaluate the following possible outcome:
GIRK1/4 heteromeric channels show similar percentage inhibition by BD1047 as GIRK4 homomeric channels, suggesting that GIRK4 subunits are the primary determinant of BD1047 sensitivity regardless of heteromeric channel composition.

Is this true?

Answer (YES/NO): NO